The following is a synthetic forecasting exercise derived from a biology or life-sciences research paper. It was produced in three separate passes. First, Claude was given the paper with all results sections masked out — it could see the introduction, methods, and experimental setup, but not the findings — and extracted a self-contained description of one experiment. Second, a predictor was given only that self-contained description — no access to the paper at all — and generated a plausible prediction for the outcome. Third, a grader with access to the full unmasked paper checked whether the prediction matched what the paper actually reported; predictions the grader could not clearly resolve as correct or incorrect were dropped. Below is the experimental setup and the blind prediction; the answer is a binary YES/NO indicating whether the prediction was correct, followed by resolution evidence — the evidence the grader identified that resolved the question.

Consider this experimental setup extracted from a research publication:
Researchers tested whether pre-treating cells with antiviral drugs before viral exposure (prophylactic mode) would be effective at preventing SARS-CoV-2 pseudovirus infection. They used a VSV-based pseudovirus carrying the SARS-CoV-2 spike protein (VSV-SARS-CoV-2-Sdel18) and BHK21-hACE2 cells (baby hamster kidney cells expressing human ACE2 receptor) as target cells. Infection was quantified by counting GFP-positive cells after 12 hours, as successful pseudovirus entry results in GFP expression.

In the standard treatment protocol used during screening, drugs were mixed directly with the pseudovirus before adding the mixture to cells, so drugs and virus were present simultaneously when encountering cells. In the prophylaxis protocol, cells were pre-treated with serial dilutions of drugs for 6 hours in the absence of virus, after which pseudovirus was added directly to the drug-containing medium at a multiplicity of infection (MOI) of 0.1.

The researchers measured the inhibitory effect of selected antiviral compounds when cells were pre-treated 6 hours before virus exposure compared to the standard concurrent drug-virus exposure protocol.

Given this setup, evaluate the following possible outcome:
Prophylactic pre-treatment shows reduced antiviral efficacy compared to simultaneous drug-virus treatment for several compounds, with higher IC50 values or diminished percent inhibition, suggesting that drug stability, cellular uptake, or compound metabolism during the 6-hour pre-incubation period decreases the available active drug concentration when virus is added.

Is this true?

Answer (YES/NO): NO